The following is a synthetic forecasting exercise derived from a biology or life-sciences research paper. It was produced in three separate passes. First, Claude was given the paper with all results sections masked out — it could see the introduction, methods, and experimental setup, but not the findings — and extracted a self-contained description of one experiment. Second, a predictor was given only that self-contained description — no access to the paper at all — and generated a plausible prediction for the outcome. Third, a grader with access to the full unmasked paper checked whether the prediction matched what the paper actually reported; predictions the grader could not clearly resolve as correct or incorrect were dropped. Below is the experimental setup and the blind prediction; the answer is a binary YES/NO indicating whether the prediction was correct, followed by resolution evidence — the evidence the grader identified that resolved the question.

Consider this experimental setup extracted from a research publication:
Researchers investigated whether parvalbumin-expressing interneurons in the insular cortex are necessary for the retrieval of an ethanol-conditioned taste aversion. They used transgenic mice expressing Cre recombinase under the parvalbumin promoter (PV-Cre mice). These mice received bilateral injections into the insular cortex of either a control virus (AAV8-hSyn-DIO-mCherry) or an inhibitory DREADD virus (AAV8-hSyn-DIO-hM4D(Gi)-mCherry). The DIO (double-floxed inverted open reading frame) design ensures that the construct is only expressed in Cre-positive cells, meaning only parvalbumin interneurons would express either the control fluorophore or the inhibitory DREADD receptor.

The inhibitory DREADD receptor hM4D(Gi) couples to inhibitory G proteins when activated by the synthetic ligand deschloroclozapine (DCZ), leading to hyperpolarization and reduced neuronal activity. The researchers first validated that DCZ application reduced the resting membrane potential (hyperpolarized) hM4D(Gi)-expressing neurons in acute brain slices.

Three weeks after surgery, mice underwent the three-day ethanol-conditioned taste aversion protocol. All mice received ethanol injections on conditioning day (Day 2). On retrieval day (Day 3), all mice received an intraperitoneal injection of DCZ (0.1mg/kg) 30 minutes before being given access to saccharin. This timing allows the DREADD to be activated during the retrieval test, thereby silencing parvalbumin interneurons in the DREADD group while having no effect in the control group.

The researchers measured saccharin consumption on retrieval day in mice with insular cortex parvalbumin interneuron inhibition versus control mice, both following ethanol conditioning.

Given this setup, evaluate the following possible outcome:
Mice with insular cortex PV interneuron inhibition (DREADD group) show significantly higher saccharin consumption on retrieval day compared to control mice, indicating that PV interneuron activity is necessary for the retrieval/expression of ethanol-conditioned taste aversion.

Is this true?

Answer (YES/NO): NO